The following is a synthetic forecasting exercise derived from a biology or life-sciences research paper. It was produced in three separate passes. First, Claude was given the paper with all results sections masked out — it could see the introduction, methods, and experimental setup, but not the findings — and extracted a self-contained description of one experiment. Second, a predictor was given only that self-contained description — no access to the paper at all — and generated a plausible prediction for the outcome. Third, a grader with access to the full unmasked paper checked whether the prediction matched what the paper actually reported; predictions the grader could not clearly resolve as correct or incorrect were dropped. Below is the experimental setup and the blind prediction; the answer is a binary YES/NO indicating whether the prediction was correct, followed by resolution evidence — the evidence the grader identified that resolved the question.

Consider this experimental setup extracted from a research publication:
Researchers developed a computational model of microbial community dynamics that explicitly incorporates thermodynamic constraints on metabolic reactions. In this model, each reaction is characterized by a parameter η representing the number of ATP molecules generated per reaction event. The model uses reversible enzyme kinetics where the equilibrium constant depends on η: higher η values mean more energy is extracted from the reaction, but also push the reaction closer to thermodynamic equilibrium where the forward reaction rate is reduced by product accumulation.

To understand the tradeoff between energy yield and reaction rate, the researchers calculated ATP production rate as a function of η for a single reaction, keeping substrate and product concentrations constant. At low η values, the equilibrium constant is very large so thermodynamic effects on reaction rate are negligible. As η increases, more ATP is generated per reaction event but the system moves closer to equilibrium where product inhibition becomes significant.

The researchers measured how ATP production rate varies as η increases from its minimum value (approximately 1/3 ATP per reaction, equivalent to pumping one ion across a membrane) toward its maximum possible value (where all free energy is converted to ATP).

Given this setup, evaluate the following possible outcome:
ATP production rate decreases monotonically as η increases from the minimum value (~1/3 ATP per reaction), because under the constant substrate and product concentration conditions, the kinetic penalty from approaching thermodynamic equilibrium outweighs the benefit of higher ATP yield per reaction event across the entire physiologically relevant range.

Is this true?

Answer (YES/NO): NO